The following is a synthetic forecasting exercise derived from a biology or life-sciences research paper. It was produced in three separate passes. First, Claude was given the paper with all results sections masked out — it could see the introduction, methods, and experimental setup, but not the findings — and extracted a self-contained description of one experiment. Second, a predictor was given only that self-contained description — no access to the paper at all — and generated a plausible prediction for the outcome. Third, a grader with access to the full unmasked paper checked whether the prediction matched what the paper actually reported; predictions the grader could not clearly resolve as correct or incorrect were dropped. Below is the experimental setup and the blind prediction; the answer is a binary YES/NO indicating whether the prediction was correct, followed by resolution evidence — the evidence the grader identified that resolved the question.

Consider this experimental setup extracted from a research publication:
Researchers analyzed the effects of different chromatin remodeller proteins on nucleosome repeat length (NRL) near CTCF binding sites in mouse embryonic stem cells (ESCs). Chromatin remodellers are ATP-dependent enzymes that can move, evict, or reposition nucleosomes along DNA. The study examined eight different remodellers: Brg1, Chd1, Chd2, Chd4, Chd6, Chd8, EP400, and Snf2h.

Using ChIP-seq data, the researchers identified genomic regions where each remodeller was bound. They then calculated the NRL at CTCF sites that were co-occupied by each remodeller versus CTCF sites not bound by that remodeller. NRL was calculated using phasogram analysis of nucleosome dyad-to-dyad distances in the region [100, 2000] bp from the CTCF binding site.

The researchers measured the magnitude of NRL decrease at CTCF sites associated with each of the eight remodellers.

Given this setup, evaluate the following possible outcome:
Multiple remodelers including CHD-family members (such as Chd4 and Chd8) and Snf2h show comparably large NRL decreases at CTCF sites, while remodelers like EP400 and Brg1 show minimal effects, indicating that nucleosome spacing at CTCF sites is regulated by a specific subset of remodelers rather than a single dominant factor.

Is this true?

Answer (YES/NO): NO